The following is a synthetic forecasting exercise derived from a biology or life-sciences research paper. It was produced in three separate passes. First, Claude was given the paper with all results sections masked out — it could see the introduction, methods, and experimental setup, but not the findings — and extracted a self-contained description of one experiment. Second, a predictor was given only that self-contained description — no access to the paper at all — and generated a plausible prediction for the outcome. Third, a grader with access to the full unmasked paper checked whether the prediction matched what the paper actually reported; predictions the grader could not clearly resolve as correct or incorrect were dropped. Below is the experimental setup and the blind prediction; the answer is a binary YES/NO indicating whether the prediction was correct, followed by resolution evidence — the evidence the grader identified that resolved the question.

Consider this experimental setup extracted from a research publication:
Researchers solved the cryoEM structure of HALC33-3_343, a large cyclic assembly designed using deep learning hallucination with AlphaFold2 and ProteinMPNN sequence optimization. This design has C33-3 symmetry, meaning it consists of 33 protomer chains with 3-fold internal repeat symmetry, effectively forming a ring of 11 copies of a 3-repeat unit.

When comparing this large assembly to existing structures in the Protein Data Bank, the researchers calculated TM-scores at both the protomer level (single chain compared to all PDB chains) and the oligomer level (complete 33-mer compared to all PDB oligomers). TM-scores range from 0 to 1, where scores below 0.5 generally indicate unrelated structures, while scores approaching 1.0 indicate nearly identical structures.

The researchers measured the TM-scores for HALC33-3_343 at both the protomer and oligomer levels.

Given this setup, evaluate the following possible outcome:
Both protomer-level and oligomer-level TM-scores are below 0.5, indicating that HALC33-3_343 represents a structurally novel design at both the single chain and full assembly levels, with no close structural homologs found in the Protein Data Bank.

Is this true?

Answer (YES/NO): YES